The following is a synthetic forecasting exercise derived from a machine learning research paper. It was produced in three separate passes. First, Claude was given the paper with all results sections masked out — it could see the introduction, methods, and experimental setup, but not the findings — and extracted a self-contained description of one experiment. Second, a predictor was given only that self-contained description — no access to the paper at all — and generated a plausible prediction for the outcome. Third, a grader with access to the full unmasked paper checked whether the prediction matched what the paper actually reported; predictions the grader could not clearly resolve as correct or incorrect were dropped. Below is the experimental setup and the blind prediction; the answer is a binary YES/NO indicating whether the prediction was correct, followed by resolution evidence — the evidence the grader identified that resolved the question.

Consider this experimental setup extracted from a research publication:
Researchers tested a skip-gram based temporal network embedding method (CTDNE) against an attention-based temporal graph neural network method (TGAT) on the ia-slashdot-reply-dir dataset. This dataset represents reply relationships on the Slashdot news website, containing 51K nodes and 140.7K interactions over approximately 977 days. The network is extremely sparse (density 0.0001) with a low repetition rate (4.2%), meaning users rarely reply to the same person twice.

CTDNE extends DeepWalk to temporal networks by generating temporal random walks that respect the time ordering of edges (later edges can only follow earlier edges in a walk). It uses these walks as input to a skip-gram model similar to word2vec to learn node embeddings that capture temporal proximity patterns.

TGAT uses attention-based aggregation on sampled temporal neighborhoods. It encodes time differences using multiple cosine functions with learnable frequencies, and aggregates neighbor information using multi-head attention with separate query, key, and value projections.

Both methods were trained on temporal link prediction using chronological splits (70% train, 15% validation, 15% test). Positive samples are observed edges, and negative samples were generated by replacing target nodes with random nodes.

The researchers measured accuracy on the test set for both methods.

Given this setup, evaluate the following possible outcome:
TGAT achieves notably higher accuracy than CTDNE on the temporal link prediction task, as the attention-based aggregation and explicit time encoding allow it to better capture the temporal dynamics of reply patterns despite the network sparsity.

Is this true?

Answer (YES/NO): NO